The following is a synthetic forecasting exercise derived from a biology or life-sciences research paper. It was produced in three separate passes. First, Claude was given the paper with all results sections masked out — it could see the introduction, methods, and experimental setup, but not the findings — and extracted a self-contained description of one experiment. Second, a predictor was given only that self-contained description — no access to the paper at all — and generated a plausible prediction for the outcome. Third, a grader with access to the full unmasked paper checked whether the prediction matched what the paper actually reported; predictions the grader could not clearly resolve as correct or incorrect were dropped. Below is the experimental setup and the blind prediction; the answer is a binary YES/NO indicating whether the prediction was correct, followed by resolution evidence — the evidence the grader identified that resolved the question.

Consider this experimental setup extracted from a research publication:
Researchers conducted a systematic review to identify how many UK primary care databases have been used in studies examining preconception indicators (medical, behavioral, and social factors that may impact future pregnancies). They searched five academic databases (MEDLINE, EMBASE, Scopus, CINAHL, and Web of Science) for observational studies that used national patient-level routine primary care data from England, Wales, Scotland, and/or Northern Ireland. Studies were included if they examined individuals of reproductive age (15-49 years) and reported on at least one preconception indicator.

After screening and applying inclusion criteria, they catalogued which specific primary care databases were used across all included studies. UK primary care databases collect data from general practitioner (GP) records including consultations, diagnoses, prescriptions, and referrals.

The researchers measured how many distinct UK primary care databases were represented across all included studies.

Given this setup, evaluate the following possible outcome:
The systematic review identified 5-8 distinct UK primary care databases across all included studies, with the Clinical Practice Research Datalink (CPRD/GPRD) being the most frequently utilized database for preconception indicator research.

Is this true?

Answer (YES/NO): NO